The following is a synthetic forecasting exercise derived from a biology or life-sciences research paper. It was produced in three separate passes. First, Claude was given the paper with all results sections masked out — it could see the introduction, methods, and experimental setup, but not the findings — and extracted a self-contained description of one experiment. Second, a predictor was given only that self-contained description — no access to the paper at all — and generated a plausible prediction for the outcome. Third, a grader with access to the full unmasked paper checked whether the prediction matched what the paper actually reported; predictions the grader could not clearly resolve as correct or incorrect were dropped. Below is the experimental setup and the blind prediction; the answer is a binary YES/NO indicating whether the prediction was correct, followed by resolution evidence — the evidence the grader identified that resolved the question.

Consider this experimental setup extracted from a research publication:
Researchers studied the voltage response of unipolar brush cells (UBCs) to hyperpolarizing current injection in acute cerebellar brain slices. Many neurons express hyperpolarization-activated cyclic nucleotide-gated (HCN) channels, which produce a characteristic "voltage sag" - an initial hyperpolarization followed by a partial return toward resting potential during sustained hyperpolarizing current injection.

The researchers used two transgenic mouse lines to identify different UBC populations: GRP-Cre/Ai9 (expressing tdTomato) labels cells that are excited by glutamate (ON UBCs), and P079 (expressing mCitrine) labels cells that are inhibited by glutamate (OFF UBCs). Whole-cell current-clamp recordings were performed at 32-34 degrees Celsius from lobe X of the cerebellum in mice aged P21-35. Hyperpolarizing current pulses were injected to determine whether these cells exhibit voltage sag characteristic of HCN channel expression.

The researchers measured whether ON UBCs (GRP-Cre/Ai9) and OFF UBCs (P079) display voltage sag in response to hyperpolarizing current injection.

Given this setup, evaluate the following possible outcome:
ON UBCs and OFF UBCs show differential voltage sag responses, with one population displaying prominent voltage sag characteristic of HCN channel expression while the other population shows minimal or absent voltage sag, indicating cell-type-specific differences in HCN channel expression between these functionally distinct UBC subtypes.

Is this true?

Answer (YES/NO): NO